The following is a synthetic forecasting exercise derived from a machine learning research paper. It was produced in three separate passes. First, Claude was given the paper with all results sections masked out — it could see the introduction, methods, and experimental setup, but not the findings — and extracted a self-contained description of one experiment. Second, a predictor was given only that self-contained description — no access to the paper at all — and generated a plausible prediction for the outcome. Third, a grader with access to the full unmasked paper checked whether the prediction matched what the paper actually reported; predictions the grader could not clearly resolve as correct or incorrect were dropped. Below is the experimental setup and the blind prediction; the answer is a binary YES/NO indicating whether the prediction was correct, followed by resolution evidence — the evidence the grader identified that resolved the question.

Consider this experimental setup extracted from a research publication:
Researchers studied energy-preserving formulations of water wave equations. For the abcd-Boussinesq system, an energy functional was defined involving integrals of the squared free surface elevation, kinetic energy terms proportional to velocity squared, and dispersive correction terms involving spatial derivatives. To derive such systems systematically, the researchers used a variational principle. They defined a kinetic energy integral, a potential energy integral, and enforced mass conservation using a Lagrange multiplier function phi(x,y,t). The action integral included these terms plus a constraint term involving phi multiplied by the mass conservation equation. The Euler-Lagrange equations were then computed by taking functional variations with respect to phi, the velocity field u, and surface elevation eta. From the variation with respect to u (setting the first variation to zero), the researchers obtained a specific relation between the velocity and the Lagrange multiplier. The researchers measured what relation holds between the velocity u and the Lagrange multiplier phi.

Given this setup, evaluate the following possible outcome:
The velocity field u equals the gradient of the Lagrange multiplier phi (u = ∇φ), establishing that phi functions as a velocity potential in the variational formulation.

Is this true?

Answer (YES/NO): YES